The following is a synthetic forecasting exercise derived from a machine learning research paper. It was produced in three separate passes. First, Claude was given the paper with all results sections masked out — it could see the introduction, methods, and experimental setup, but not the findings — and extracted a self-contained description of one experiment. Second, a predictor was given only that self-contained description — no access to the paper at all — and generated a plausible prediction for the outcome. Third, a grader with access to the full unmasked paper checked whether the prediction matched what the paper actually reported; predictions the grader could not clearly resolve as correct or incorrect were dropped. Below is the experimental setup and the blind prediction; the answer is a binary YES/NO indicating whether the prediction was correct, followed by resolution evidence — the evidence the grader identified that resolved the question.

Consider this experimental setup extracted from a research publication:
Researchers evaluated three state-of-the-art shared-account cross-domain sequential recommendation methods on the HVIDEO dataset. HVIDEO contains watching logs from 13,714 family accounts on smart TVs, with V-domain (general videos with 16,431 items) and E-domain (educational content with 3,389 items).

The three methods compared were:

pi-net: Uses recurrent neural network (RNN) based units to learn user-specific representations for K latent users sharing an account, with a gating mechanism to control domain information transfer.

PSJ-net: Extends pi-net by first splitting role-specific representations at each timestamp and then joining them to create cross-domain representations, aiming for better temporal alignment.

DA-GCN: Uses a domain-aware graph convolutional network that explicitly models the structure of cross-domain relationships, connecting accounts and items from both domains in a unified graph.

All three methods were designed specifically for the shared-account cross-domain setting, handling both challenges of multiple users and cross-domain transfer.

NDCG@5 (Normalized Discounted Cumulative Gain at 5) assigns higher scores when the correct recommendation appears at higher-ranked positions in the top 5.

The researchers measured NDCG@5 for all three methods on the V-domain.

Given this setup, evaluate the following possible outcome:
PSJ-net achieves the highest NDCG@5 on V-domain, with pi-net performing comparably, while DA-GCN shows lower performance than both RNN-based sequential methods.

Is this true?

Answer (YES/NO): YES